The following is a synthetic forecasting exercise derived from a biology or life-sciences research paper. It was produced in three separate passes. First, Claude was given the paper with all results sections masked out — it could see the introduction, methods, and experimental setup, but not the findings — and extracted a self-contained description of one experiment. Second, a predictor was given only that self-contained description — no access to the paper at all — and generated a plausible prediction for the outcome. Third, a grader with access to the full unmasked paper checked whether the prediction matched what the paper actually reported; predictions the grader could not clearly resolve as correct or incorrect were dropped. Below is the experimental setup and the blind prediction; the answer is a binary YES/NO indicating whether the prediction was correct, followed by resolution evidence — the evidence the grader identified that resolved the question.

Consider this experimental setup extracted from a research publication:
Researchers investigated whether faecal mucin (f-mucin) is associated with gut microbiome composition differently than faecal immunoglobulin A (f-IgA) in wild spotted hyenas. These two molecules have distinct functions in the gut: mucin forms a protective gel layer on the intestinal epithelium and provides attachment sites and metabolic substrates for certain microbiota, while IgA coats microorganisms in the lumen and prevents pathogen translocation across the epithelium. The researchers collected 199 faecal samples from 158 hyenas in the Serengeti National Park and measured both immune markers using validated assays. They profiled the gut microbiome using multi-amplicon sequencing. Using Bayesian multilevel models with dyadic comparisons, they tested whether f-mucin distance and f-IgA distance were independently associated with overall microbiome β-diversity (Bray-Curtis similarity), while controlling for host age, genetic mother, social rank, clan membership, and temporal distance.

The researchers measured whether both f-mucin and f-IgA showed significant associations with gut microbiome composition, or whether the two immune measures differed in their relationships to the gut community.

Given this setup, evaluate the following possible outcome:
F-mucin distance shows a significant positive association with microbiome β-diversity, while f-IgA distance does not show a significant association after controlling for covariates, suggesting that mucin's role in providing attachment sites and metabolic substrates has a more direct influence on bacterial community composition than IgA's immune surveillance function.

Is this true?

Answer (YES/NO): NO